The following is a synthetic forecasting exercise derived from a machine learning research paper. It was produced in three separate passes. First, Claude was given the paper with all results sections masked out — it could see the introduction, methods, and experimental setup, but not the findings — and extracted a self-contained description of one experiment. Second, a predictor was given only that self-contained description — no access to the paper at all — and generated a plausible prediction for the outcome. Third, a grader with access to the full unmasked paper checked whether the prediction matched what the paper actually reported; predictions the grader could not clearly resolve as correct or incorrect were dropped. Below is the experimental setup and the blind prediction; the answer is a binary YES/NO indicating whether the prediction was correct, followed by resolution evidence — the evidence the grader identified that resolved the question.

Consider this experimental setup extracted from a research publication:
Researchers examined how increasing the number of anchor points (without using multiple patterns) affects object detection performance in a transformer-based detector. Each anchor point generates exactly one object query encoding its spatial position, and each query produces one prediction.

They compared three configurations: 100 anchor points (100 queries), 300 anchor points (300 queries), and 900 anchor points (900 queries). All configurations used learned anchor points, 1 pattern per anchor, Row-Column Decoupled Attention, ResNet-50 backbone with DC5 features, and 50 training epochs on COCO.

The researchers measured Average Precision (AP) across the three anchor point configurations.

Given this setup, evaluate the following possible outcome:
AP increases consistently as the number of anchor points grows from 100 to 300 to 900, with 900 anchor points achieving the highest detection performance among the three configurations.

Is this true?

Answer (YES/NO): YES